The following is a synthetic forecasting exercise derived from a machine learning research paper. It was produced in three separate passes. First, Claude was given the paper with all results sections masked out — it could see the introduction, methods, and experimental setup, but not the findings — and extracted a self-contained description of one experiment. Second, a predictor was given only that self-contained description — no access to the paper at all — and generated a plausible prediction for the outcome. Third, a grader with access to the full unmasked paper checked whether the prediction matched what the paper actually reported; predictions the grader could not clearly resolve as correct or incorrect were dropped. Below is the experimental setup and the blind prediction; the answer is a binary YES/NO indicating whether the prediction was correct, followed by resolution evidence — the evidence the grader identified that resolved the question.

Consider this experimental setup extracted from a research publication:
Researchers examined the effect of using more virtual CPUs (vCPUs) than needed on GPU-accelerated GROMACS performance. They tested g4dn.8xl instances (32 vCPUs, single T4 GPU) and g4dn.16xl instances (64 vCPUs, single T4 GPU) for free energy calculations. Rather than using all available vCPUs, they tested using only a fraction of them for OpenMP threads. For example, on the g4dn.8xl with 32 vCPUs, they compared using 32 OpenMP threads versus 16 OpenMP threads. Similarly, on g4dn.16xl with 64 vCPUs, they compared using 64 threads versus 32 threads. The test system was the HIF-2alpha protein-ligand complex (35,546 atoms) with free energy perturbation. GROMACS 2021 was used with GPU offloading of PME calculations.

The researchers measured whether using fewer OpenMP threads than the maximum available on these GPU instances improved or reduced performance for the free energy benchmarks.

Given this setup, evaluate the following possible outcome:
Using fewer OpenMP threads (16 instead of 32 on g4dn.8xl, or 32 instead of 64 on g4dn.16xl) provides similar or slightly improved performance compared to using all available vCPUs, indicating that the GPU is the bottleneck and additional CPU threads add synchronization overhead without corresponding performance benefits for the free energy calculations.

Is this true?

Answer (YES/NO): YES